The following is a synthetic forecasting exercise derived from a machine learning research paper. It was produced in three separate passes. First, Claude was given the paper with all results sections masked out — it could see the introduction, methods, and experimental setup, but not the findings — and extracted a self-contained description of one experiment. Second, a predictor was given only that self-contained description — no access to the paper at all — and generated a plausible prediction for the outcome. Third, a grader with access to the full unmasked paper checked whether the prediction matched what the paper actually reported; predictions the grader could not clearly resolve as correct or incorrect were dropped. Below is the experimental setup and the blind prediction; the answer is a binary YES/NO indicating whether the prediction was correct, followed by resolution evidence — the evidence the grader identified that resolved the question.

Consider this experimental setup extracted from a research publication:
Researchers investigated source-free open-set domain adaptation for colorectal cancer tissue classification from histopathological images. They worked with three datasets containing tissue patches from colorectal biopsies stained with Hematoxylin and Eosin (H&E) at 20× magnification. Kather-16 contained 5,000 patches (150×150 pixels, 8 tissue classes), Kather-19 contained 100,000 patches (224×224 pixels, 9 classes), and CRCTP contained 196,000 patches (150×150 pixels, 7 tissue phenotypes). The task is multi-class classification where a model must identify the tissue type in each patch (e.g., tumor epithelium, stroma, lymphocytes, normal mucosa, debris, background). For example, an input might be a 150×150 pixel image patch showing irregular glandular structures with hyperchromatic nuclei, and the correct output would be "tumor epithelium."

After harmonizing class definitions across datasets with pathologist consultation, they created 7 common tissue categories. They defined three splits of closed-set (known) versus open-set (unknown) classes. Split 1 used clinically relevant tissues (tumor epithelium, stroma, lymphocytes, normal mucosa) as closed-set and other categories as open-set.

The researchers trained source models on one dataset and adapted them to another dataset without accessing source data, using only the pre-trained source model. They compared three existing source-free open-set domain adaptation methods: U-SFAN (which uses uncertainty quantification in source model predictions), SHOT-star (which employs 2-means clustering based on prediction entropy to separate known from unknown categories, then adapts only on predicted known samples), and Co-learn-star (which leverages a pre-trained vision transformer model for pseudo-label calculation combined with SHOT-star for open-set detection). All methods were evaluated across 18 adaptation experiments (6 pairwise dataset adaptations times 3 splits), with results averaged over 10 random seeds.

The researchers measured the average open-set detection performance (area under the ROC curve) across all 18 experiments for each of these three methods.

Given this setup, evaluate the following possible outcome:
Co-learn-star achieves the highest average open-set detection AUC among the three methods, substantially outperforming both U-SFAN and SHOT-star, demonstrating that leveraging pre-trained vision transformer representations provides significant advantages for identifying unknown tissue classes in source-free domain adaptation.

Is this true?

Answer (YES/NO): NO